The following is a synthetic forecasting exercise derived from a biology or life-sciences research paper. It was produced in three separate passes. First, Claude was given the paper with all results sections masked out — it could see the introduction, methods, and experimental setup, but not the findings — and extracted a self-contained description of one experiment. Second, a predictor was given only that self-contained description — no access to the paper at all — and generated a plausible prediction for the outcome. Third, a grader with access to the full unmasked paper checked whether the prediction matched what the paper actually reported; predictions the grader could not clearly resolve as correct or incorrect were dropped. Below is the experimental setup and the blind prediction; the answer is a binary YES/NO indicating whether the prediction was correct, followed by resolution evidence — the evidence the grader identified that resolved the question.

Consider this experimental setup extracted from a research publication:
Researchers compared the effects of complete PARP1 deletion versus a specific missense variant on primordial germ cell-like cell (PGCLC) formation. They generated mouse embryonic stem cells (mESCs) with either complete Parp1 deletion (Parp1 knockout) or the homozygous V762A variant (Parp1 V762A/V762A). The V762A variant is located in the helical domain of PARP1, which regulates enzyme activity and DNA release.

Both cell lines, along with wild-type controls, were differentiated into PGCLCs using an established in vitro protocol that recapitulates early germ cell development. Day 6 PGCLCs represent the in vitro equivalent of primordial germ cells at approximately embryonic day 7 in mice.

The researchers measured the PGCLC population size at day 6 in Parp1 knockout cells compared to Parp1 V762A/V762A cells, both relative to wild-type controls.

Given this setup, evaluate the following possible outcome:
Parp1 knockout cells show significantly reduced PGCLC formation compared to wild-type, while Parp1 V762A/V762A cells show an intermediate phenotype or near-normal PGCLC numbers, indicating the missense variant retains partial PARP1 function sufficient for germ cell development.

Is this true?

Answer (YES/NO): NO